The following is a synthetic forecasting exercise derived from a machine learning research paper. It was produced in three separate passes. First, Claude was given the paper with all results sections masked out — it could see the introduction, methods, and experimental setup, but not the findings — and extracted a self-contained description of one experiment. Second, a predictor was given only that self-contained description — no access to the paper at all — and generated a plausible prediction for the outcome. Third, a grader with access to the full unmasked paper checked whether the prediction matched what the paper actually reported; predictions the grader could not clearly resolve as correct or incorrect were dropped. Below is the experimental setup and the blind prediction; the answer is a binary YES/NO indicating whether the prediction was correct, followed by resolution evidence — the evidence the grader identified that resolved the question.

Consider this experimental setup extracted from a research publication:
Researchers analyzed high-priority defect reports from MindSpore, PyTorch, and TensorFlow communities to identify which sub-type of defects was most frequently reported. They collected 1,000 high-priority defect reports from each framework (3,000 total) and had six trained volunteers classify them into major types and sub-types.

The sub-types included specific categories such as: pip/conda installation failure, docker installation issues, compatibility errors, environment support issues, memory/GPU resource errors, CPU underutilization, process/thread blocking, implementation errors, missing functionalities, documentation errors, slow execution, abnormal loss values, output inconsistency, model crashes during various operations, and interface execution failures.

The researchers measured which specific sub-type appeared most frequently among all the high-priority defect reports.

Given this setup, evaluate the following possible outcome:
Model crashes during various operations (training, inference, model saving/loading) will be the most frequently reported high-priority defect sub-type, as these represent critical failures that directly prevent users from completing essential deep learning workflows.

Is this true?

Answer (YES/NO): NO